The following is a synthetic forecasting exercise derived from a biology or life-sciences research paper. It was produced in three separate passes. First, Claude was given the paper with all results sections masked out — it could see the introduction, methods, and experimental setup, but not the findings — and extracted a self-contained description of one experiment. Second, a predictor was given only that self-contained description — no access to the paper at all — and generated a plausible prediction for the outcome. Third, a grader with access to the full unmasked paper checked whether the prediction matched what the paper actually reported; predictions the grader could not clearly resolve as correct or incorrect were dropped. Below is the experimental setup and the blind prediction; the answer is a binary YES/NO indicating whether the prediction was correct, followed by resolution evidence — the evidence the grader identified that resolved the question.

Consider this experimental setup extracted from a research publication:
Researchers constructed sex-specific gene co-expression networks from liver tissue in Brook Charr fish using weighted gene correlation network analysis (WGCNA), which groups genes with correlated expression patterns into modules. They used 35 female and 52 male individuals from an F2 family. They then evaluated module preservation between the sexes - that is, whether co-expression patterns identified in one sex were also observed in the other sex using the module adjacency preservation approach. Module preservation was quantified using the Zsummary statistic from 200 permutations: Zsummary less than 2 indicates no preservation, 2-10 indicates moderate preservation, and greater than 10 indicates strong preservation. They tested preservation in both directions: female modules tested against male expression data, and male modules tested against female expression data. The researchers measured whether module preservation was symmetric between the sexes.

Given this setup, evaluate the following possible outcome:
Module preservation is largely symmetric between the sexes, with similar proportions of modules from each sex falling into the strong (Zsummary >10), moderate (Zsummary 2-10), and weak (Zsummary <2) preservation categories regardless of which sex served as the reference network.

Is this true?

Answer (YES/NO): NO